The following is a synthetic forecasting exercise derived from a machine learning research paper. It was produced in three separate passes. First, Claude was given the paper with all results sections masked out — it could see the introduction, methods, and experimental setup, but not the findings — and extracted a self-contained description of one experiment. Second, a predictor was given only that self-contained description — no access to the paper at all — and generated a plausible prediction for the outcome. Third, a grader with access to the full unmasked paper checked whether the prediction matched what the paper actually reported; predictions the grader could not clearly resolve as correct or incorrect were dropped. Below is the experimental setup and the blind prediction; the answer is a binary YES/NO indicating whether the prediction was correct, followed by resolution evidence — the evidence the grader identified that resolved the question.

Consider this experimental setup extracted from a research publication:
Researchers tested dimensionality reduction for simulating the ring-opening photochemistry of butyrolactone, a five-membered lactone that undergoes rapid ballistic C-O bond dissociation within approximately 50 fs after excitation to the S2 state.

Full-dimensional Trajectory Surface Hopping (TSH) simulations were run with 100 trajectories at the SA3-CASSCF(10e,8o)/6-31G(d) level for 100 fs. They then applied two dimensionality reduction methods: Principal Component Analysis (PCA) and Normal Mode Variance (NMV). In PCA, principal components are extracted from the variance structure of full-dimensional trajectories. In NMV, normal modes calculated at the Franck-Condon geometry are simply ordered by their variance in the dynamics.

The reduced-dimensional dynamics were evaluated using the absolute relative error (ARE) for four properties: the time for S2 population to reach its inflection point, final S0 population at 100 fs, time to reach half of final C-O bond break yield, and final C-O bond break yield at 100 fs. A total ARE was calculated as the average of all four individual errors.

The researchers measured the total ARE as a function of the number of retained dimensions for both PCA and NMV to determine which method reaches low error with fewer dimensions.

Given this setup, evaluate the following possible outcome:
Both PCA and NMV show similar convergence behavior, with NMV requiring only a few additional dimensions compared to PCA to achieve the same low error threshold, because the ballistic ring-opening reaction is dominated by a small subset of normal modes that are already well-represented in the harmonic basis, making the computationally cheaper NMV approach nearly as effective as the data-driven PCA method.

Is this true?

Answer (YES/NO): NO